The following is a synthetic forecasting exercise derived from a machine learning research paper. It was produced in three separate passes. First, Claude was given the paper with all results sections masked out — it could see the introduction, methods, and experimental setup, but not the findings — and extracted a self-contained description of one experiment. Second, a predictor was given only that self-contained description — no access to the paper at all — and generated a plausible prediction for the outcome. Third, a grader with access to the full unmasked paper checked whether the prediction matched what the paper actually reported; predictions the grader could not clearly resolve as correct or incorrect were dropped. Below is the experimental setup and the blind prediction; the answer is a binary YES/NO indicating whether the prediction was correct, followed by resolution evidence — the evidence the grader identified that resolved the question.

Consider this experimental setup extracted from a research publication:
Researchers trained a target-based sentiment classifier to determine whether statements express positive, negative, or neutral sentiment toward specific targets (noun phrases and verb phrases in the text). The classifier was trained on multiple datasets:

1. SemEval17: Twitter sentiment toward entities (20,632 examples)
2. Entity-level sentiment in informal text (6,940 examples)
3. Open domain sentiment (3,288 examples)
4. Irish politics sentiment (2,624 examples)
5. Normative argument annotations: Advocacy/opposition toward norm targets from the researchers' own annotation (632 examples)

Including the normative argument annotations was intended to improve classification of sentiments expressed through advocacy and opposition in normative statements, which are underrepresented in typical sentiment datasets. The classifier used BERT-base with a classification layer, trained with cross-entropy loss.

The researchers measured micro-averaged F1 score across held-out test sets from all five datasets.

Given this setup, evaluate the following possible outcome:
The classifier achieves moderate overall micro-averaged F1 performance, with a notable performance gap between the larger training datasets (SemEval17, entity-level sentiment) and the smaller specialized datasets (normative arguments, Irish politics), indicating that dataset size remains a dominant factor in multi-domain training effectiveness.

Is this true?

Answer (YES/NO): NO